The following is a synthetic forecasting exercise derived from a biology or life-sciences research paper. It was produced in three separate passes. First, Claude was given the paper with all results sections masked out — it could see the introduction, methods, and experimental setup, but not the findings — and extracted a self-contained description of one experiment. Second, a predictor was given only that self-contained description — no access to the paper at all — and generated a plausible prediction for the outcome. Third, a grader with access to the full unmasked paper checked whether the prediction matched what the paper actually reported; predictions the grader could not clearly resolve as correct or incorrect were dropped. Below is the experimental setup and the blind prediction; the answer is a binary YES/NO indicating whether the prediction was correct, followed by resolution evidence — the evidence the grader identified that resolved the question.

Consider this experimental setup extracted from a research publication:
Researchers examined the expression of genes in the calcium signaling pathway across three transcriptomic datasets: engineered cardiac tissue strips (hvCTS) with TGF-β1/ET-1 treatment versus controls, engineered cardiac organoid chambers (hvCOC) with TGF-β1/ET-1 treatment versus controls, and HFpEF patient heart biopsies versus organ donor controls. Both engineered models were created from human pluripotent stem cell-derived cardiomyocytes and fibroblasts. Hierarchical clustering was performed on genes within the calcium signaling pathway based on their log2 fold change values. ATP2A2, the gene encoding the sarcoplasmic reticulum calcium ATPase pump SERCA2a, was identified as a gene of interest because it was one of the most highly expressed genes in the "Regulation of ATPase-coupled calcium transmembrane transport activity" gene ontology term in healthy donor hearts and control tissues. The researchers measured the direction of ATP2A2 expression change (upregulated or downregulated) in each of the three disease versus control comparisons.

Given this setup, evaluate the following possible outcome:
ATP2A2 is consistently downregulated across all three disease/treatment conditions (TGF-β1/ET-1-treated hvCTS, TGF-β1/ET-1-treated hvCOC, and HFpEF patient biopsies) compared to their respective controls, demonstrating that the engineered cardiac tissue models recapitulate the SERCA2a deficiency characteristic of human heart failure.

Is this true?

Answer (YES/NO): YES